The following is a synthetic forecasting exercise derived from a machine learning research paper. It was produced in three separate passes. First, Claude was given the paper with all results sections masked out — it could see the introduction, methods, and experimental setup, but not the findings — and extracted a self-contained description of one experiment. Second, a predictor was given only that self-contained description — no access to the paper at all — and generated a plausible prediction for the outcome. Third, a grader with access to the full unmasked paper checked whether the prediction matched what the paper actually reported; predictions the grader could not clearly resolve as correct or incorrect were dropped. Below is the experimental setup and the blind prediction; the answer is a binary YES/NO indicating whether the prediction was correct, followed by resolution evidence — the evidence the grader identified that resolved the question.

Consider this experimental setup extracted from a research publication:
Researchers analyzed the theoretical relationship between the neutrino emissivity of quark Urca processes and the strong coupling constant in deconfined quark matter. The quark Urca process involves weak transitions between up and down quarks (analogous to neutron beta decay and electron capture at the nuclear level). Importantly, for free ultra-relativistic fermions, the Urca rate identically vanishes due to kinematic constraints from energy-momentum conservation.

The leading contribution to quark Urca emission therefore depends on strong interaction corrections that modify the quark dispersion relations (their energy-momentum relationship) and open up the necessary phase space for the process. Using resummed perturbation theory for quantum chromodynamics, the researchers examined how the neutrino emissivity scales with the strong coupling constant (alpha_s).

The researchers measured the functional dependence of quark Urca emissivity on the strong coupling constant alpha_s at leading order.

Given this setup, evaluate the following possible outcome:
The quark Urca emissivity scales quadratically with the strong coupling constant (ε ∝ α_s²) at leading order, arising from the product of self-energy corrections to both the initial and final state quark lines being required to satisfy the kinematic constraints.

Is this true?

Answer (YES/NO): NO